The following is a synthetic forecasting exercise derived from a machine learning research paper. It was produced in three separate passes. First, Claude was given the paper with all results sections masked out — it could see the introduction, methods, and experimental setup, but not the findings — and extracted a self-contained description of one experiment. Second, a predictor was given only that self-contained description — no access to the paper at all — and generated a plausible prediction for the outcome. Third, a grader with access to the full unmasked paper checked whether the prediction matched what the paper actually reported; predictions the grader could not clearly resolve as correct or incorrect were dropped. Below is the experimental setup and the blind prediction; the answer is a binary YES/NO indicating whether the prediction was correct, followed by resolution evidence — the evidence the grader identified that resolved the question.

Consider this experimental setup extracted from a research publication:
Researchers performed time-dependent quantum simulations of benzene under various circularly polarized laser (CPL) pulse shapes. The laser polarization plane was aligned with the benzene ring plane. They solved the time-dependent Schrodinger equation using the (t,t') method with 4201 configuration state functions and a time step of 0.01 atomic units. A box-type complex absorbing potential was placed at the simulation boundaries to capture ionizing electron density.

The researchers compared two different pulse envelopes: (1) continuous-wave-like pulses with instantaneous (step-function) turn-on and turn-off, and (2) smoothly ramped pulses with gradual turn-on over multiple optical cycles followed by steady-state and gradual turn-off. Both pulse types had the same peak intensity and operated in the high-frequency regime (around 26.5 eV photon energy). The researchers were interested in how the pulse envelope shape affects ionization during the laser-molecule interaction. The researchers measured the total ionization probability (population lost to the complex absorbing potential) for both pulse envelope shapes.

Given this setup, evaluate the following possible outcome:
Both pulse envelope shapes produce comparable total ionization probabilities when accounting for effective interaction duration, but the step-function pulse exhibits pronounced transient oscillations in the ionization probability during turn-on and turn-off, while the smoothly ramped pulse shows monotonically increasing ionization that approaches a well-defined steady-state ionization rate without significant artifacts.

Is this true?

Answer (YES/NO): NO